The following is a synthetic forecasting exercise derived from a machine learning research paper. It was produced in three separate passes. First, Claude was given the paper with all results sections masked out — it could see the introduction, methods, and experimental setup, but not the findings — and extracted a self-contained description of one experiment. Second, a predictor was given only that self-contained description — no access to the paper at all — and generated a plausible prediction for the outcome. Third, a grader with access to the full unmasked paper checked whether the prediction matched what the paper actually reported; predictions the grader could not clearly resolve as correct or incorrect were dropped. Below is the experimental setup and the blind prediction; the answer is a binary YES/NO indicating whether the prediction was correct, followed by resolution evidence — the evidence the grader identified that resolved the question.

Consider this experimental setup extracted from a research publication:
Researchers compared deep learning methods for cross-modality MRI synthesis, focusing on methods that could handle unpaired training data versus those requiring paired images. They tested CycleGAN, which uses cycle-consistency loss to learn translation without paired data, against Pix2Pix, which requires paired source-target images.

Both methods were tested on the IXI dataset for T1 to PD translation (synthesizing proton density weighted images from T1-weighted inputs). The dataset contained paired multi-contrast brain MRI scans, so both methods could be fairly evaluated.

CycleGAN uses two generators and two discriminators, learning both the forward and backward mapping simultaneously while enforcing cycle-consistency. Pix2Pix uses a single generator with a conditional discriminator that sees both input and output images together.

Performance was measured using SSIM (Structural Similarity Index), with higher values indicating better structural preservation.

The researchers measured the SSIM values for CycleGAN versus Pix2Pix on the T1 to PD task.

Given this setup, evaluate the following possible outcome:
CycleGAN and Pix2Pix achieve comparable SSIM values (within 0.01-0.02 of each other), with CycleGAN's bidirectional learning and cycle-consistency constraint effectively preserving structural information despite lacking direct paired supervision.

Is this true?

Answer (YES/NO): YES